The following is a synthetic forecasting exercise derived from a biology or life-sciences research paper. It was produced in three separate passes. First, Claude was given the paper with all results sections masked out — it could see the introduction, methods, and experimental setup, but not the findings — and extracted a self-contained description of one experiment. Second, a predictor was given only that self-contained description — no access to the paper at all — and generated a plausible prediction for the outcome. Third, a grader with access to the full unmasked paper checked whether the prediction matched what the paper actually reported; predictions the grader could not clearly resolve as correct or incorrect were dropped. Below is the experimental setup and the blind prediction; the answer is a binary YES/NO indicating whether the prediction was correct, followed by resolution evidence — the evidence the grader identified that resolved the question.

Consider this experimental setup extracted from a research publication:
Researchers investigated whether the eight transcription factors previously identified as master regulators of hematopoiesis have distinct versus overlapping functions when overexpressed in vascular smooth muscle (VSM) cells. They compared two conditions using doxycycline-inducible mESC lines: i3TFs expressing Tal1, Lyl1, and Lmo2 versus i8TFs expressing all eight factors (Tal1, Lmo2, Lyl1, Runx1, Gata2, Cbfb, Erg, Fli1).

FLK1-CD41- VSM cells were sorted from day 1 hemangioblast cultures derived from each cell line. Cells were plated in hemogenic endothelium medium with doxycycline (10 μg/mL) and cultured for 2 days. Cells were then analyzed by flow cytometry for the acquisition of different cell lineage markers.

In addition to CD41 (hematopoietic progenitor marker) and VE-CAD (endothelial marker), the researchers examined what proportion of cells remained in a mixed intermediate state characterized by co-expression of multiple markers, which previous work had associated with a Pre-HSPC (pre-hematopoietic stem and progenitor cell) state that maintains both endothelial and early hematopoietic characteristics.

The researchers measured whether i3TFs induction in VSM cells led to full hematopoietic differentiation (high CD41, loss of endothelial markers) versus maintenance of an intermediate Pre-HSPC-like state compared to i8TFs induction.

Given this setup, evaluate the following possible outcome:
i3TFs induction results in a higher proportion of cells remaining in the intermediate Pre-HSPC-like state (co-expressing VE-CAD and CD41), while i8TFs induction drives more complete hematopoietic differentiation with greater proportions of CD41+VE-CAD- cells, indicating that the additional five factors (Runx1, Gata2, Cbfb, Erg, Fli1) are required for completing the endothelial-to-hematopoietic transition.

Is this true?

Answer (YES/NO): NO